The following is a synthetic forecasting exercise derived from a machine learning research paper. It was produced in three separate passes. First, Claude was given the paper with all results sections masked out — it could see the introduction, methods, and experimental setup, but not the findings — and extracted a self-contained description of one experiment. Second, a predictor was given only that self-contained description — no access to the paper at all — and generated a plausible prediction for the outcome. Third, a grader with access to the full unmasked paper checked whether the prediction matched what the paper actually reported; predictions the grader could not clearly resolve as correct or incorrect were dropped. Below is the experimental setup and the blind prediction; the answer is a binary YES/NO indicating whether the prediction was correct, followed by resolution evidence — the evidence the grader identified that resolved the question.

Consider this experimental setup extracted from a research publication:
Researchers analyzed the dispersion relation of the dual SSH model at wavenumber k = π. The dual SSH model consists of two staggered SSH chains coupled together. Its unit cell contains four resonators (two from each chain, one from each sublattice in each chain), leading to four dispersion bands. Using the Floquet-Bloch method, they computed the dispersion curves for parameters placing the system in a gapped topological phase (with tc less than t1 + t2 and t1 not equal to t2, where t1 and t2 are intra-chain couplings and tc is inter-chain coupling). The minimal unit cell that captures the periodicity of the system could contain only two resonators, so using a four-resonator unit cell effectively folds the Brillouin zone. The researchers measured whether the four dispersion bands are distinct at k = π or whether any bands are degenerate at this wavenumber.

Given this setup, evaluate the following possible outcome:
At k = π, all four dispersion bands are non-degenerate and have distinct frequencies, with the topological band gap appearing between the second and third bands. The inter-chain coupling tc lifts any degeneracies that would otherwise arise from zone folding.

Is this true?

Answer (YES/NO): NO